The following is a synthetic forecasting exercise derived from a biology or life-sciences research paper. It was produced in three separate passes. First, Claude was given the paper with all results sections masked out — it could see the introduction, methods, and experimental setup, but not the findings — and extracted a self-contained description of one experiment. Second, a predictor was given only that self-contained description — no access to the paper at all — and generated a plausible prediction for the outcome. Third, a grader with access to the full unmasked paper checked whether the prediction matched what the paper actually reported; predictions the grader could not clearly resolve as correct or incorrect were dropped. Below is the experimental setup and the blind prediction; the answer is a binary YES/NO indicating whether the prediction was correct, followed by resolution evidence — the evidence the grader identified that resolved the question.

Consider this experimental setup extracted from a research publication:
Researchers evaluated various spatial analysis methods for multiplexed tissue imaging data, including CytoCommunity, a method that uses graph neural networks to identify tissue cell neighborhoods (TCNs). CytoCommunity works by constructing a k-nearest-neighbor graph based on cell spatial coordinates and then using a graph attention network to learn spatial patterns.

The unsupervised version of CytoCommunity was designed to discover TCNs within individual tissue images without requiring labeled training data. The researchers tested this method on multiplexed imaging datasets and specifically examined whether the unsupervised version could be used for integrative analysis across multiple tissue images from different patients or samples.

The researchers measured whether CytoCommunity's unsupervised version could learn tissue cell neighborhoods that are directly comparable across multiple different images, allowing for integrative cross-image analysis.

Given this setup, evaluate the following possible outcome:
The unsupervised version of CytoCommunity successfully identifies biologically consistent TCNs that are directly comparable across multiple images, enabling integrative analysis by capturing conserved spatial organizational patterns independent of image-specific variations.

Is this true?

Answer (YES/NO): NO